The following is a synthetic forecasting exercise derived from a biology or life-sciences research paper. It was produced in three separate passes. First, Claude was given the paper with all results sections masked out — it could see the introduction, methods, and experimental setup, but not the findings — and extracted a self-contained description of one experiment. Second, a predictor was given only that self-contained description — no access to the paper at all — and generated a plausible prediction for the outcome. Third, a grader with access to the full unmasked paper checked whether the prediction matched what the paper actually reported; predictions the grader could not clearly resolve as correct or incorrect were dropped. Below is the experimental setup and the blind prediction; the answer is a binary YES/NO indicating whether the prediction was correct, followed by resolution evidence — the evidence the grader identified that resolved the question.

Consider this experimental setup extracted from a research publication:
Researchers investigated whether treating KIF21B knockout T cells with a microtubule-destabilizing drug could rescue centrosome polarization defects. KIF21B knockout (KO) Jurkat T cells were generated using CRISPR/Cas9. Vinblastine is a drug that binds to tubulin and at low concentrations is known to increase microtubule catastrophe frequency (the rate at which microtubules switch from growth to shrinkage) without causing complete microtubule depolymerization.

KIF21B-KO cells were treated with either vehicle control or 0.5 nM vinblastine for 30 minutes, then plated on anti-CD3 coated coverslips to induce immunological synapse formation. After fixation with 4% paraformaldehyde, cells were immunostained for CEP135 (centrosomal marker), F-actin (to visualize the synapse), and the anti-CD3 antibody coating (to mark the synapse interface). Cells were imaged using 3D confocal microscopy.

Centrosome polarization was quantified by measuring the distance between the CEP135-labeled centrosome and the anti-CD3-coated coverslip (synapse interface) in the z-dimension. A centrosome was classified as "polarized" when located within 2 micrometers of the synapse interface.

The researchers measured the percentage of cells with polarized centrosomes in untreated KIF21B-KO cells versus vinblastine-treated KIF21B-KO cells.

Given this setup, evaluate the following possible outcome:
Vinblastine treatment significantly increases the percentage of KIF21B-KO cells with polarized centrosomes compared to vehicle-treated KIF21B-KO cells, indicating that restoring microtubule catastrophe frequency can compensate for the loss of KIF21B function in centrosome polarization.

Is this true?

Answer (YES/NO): YES